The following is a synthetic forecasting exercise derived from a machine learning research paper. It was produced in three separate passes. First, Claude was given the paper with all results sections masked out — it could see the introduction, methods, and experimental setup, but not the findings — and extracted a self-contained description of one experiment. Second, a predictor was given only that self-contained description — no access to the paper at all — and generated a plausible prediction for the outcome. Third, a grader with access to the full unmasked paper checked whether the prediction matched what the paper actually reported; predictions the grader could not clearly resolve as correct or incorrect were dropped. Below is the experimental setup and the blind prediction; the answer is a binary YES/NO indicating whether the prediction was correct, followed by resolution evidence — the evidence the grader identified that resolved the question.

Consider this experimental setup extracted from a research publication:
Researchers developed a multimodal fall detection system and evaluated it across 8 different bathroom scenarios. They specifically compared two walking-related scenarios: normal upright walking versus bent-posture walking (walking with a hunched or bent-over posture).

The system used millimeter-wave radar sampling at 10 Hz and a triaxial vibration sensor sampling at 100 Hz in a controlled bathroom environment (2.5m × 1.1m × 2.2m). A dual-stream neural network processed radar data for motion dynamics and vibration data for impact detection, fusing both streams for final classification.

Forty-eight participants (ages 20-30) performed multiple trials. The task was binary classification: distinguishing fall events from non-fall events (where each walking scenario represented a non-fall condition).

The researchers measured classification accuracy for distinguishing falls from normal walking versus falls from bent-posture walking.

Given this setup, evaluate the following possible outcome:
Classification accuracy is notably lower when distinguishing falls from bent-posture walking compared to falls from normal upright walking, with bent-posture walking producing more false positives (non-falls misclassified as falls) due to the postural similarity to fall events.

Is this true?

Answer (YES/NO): YES